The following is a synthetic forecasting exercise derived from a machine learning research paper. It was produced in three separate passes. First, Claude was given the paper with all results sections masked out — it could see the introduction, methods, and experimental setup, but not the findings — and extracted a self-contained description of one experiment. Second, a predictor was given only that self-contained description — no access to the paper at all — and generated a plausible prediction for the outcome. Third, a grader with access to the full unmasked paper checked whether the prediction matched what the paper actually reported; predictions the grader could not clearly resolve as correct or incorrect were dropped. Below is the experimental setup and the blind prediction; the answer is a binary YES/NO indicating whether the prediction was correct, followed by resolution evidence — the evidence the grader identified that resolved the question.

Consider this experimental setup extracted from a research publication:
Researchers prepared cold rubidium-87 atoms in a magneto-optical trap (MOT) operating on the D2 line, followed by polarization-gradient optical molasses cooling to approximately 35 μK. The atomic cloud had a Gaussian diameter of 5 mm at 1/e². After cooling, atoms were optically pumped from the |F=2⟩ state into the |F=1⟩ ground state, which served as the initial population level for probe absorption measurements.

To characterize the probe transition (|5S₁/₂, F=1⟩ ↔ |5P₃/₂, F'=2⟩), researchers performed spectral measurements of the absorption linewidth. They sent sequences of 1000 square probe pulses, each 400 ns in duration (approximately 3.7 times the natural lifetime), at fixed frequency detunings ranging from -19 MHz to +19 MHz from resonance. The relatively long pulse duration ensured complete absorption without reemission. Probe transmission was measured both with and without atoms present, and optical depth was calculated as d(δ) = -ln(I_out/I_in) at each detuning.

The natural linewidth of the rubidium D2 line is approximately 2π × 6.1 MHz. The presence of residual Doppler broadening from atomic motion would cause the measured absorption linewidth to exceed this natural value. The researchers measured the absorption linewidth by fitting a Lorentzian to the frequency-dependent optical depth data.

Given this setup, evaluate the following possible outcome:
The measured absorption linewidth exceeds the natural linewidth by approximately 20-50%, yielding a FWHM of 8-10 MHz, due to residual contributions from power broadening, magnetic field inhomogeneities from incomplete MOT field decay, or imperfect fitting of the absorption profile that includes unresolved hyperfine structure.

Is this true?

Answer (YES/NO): NO